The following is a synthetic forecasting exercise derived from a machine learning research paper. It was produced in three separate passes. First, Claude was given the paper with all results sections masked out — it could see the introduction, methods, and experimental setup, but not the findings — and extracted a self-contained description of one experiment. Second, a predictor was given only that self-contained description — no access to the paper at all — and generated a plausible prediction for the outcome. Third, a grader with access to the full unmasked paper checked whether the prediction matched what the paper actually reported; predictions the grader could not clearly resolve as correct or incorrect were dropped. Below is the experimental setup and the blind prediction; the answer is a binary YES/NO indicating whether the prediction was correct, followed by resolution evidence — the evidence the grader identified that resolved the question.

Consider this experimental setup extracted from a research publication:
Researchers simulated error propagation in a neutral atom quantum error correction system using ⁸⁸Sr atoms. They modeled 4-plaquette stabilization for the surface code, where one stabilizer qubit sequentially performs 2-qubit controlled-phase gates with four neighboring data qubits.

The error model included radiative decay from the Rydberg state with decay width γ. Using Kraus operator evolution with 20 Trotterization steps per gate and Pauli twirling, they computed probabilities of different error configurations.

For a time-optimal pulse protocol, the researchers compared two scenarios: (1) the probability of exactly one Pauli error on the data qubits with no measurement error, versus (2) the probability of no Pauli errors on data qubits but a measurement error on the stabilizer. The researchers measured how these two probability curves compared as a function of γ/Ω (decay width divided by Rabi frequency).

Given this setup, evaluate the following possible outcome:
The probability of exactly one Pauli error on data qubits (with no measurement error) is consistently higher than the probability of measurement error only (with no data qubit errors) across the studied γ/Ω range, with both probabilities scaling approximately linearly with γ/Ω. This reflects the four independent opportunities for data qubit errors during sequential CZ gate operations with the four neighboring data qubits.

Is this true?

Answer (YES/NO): NO